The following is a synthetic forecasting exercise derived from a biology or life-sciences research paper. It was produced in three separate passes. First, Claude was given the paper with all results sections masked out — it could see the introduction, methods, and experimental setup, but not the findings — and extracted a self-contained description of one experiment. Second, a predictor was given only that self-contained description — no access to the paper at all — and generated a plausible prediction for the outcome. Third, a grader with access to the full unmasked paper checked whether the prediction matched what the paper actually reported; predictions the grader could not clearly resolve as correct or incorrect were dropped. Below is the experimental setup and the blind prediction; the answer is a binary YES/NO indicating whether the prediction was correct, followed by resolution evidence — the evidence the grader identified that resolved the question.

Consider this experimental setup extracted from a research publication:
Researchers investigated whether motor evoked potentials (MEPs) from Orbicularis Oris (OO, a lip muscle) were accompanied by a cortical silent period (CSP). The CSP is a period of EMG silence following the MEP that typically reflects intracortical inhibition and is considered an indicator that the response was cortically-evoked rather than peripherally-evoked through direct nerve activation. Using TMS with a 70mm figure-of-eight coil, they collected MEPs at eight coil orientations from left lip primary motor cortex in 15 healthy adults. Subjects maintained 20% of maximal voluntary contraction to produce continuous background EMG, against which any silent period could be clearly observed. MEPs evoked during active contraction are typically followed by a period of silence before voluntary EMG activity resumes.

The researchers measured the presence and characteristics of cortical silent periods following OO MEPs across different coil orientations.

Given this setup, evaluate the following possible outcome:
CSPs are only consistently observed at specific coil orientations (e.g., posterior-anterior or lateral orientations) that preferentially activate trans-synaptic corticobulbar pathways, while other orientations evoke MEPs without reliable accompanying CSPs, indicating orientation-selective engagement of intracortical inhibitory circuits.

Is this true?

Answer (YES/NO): NO